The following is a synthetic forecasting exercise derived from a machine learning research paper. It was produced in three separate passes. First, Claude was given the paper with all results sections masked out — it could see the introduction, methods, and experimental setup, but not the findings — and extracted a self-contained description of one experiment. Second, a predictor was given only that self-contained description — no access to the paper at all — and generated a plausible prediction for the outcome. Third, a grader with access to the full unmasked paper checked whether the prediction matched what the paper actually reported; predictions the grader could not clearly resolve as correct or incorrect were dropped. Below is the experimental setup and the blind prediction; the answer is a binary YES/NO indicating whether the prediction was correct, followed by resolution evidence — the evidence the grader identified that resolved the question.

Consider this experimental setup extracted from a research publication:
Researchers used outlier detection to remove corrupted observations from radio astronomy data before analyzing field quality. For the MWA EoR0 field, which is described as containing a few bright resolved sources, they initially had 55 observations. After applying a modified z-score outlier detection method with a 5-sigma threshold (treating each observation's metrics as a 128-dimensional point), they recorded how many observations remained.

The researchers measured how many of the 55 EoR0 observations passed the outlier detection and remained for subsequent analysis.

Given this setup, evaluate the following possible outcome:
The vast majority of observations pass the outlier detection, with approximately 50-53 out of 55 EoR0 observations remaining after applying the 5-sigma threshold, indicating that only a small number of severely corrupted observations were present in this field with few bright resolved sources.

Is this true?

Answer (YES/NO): NO